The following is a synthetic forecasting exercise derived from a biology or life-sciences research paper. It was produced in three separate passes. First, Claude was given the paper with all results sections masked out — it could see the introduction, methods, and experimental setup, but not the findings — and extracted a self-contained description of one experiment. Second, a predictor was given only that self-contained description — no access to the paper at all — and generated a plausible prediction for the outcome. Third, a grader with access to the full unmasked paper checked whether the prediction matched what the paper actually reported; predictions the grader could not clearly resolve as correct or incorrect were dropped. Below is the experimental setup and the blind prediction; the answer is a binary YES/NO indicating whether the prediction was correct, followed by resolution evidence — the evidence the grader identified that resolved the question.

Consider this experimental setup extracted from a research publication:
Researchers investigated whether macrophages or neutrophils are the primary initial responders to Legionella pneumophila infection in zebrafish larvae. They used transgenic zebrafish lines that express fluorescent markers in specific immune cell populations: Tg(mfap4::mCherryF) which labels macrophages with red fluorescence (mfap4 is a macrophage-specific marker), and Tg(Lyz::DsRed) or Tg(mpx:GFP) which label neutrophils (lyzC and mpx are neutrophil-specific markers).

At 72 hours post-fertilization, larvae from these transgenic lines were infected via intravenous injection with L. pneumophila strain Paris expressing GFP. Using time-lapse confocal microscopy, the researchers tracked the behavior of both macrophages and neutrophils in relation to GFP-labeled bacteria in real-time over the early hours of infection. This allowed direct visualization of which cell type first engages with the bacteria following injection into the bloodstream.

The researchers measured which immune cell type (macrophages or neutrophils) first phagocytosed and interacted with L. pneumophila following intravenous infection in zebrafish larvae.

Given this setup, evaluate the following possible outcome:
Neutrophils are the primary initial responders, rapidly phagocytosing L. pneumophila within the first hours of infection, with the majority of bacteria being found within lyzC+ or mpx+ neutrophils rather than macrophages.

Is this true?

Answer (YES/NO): NO